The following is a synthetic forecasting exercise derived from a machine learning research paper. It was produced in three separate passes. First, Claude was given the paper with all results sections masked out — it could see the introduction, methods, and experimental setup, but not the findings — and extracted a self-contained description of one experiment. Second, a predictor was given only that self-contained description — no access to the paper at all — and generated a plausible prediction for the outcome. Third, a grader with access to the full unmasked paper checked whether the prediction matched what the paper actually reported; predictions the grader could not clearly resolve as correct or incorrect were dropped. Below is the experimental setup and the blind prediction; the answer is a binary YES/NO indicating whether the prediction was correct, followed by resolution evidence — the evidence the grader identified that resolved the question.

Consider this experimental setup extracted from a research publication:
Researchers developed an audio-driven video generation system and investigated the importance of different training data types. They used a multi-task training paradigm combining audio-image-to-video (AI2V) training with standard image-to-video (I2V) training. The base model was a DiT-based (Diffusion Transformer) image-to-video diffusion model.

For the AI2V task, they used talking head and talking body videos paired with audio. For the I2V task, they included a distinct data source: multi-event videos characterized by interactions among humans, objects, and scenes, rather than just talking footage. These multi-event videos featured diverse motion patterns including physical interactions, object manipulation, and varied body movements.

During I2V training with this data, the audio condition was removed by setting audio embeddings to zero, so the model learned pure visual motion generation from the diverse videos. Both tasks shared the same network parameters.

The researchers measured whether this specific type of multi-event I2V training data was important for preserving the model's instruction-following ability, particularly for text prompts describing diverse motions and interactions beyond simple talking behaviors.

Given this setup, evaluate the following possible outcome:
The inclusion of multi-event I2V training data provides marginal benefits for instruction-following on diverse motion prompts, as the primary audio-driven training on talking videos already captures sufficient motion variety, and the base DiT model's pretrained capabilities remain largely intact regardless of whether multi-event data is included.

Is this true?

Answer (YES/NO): NO